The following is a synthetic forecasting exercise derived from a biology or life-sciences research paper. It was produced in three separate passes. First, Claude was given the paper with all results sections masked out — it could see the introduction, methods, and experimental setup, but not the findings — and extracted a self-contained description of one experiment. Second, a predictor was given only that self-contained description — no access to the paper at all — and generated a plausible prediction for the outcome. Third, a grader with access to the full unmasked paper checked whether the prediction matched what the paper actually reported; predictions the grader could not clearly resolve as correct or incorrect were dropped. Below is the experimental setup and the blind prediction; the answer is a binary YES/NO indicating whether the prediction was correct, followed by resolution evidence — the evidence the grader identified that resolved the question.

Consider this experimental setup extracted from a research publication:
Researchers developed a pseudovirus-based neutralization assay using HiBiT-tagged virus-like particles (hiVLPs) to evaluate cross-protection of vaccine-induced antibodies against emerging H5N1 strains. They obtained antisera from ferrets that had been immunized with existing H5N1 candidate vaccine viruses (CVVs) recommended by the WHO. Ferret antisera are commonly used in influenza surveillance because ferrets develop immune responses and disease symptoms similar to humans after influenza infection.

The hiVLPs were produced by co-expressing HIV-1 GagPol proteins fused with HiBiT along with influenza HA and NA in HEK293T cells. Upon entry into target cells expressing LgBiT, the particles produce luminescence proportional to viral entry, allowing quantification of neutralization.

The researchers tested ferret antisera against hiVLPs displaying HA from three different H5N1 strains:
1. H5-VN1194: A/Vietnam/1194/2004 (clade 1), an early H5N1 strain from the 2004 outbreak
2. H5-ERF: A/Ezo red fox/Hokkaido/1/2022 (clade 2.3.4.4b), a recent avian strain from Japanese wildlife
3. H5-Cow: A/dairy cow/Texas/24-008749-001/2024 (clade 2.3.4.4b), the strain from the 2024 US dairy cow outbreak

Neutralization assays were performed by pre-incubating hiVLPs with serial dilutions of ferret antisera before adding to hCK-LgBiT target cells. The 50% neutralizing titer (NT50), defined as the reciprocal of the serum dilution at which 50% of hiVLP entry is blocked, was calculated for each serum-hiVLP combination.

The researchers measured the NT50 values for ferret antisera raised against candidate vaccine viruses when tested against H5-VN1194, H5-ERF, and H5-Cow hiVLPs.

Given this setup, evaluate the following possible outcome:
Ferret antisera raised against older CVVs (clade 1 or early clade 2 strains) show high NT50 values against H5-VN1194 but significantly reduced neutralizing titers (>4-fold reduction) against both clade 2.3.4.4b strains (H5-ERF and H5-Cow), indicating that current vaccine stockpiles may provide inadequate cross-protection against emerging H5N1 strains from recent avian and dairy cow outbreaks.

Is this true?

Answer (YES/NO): NO